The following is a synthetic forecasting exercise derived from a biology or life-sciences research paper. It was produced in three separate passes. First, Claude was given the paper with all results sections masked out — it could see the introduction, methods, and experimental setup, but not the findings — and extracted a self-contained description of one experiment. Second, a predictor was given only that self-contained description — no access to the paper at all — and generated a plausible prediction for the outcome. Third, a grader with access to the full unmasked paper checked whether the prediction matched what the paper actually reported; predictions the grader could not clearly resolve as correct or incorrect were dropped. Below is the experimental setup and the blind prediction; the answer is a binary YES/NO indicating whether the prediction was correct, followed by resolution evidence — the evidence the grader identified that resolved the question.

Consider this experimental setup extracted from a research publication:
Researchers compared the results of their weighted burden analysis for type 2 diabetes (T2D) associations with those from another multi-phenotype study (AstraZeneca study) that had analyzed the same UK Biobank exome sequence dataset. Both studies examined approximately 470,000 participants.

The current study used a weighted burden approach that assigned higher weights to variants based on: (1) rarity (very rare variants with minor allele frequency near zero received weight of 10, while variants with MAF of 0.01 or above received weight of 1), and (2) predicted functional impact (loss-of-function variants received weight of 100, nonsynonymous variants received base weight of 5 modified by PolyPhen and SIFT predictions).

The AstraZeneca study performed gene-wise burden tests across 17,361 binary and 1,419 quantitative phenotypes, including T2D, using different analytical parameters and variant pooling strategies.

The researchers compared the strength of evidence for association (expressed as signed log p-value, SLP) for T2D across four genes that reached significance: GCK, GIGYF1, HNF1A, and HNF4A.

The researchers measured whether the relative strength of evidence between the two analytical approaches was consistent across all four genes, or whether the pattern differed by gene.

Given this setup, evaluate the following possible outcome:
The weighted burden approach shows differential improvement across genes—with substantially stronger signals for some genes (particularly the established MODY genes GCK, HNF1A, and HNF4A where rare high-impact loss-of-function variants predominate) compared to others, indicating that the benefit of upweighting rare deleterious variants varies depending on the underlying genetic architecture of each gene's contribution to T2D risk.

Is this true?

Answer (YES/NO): NO